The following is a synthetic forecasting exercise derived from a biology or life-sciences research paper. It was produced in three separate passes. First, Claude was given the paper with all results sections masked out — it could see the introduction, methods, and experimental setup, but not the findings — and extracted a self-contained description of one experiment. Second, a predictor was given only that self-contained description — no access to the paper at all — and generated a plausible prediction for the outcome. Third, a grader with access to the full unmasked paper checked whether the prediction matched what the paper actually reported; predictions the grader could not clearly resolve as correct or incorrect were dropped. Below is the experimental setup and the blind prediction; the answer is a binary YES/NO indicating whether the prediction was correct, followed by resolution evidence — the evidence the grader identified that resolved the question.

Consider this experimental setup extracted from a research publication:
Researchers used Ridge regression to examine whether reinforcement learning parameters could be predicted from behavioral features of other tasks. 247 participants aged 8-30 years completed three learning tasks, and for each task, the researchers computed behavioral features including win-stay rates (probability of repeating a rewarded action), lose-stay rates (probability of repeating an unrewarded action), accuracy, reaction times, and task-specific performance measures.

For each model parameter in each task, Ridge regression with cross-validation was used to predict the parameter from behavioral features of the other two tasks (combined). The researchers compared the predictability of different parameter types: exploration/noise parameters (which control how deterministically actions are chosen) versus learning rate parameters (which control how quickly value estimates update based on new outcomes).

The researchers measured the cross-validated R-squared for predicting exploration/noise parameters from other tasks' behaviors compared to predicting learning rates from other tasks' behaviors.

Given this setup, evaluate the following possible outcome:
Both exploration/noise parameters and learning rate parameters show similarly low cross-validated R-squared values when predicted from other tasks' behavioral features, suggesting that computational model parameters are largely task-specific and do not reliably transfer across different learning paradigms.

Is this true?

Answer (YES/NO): NO